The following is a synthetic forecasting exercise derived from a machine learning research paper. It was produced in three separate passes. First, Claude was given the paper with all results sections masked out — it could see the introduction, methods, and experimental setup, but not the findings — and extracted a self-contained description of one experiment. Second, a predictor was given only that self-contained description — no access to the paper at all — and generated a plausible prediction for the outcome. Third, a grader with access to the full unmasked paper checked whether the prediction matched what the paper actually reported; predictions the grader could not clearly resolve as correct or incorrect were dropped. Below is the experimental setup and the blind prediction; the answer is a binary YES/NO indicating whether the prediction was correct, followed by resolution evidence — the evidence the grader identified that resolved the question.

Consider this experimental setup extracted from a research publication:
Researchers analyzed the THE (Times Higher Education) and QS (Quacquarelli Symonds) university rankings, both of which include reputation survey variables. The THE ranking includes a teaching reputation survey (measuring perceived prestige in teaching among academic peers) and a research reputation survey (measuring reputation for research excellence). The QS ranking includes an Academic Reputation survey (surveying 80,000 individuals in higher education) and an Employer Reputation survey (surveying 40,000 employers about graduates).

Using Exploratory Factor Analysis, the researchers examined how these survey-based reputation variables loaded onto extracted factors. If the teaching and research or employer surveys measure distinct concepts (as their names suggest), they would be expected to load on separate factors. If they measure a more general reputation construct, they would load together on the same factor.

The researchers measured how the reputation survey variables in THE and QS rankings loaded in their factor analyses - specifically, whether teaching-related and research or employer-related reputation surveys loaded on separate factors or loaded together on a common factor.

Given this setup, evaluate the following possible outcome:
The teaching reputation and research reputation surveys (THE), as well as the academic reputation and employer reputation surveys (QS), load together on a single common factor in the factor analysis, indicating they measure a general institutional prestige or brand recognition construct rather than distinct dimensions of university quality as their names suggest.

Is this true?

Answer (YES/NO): YES